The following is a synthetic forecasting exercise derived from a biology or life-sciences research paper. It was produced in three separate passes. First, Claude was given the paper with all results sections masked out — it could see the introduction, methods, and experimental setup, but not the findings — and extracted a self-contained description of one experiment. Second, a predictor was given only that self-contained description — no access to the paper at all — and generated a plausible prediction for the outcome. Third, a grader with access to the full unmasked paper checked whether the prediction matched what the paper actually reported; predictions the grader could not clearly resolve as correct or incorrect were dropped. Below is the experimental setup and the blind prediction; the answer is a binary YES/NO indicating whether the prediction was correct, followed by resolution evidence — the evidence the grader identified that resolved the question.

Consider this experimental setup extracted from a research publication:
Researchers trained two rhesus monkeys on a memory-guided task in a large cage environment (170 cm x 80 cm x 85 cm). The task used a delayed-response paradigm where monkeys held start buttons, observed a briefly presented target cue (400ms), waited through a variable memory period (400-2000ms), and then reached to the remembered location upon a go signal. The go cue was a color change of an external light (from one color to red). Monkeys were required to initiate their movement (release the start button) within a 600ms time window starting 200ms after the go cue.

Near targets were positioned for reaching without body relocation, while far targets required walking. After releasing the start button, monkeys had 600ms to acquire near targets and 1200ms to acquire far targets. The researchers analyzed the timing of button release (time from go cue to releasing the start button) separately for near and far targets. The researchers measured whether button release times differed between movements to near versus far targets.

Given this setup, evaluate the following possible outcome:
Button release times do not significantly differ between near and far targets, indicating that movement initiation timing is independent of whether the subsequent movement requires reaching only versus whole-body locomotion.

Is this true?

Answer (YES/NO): NO